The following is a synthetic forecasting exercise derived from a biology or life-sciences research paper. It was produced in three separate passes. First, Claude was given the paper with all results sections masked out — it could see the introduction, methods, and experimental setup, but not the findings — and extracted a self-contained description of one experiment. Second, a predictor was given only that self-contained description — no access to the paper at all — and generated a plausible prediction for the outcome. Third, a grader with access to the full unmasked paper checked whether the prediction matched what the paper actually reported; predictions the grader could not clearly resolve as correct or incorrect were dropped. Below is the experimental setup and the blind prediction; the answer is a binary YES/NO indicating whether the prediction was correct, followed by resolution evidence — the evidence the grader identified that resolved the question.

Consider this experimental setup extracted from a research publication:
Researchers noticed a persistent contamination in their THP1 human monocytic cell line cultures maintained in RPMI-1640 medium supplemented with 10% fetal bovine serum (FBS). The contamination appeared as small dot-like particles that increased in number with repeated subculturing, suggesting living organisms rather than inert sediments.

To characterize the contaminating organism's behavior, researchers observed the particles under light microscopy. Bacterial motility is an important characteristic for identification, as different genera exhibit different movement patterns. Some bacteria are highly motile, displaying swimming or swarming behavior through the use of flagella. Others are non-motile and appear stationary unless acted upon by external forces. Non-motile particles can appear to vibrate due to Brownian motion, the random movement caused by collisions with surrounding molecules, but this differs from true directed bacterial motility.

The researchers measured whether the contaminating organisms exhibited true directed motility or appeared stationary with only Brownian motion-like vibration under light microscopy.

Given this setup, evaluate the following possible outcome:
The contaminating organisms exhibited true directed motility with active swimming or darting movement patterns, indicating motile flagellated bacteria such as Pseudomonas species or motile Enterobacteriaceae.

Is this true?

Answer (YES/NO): NO